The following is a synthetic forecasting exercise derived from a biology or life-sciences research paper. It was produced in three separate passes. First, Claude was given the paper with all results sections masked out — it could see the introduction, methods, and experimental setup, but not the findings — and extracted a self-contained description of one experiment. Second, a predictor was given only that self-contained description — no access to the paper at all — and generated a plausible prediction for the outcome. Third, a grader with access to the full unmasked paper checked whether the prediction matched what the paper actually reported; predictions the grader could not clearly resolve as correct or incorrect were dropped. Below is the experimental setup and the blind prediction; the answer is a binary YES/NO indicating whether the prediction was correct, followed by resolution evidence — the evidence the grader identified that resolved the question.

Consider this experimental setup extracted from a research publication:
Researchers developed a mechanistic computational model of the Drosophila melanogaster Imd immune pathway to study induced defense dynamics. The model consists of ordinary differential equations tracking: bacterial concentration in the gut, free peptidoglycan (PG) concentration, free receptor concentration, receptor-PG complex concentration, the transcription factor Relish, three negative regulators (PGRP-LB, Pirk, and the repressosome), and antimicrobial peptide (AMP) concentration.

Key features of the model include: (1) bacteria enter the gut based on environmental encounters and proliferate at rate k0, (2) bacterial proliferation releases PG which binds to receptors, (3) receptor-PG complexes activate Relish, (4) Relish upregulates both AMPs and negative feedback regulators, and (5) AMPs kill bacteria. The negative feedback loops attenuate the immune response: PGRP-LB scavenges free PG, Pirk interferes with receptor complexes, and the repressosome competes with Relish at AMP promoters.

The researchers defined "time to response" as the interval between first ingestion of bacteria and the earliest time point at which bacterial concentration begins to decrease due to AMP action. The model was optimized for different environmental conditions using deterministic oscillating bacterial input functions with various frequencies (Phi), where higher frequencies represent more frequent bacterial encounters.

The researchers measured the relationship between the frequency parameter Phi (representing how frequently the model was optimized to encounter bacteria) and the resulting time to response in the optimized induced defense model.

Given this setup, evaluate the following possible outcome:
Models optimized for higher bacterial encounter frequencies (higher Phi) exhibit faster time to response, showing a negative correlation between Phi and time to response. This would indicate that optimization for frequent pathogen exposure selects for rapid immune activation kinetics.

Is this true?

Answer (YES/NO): YES